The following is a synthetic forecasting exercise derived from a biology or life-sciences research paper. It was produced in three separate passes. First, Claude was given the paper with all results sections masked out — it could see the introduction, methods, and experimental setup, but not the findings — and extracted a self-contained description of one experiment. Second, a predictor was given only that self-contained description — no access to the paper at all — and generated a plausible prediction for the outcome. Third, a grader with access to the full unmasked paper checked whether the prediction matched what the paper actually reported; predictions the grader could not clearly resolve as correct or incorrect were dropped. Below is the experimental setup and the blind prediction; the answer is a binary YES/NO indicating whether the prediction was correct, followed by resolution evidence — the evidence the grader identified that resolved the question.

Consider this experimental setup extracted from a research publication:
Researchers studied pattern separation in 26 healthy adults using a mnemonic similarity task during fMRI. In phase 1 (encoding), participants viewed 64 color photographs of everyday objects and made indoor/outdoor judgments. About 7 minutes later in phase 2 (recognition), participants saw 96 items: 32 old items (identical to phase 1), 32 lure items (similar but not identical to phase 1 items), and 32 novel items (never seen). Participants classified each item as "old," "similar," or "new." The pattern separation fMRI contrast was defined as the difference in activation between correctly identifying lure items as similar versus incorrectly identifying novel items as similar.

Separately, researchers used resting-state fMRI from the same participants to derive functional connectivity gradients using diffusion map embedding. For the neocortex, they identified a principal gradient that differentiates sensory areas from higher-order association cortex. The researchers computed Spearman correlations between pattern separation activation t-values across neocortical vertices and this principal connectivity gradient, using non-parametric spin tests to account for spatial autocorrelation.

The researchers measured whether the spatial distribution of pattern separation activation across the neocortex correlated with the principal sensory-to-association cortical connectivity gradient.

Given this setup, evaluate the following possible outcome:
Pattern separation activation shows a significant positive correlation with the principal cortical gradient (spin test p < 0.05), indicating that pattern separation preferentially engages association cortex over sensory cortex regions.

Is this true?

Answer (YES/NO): NO